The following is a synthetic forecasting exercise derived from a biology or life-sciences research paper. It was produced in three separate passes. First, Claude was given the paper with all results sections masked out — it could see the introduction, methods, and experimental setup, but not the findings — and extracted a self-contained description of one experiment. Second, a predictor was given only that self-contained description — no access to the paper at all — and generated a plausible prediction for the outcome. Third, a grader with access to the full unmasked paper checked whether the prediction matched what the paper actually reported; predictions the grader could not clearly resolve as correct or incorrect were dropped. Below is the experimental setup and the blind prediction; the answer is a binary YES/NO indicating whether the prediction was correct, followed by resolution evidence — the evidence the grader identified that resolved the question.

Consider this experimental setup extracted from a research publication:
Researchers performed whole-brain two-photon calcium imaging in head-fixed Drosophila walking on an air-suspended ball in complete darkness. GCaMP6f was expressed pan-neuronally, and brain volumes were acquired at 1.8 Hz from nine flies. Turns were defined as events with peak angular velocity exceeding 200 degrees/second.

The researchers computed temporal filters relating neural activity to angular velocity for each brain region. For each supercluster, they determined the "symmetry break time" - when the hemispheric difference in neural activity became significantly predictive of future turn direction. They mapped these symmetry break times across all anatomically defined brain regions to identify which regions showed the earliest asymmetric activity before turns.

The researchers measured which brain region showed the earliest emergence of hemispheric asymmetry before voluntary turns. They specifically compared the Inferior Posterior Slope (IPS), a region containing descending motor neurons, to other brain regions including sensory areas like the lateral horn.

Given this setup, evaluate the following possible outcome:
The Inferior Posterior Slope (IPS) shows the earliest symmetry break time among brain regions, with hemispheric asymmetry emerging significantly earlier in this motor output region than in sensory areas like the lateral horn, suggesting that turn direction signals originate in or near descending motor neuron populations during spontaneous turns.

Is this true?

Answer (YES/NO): YES